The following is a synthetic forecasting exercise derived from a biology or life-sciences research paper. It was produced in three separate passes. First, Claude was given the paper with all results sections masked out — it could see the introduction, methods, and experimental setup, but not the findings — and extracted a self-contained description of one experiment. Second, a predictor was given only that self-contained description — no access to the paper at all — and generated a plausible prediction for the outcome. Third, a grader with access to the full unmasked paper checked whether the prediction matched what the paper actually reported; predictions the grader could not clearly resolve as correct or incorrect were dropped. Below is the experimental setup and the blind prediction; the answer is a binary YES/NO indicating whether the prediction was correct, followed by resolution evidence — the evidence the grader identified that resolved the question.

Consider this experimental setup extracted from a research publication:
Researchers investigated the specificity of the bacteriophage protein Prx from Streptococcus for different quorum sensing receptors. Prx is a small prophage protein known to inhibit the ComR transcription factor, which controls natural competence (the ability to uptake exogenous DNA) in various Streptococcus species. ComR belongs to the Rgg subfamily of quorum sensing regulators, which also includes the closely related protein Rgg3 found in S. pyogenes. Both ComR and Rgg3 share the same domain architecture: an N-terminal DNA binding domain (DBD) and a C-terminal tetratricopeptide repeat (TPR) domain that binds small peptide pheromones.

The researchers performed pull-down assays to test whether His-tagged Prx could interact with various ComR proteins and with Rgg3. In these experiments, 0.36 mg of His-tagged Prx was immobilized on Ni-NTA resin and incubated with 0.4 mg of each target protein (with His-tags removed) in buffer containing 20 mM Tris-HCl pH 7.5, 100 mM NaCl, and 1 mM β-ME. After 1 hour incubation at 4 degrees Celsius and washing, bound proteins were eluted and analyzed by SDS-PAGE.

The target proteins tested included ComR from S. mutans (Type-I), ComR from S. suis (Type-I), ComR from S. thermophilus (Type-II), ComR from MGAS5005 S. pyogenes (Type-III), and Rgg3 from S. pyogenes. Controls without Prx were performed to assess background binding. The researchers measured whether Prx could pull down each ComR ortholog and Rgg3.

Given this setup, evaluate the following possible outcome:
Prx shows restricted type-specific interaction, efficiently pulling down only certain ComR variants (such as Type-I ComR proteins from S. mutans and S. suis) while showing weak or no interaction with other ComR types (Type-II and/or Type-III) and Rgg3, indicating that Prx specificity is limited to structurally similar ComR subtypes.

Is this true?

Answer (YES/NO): NO